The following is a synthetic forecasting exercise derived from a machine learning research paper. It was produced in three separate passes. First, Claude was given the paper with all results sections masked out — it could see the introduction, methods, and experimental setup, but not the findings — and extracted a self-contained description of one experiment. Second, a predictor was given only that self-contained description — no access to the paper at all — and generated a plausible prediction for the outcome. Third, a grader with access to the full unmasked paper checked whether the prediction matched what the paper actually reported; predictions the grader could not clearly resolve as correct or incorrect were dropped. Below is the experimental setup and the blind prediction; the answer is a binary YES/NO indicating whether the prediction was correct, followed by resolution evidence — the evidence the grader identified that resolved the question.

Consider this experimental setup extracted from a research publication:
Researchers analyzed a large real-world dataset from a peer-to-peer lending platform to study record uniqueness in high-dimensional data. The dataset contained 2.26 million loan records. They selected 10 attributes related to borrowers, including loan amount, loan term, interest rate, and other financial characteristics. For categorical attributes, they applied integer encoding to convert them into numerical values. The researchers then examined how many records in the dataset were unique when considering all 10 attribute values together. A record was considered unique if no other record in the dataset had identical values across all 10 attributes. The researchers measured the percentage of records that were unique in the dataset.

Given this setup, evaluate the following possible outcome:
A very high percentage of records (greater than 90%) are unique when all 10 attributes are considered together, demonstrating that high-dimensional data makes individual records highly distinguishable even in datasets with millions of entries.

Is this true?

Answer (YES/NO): YES